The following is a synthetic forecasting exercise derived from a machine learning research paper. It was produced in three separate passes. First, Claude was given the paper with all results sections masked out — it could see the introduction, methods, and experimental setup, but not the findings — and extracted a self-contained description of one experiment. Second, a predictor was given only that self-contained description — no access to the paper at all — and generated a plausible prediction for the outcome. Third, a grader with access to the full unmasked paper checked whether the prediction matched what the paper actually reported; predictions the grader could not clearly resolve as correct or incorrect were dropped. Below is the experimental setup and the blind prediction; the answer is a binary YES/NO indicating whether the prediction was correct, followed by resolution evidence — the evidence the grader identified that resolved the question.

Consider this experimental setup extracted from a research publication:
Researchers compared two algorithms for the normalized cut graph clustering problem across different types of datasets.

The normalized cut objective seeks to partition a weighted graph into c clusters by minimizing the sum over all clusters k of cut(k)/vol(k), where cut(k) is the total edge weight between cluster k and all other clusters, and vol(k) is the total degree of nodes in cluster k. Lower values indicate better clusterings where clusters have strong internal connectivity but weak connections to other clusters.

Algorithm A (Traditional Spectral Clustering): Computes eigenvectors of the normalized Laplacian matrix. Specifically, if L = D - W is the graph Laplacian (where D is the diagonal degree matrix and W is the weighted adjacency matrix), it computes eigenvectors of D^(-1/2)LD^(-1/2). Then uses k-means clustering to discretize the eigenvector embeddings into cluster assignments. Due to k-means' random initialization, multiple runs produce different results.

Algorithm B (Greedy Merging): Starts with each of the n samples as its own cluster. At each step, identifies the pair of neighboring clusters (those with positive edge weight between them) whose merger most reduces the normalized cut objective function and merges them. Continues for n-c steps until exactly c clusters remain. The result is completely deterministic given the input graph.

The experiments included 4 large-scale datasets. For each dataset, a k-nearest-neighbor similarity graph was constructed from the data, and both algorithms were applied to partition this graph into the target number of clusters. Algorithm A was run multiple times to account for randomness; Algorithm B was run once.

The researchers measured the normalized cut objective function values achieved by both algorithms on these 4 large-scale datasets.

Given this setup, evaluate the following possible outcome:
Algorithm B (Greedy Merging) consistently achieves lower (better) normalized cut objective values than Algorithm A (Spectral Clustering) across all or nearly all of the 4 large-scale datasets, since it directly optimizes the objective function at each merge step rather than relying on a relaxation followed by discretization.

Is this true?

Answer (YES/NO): NO